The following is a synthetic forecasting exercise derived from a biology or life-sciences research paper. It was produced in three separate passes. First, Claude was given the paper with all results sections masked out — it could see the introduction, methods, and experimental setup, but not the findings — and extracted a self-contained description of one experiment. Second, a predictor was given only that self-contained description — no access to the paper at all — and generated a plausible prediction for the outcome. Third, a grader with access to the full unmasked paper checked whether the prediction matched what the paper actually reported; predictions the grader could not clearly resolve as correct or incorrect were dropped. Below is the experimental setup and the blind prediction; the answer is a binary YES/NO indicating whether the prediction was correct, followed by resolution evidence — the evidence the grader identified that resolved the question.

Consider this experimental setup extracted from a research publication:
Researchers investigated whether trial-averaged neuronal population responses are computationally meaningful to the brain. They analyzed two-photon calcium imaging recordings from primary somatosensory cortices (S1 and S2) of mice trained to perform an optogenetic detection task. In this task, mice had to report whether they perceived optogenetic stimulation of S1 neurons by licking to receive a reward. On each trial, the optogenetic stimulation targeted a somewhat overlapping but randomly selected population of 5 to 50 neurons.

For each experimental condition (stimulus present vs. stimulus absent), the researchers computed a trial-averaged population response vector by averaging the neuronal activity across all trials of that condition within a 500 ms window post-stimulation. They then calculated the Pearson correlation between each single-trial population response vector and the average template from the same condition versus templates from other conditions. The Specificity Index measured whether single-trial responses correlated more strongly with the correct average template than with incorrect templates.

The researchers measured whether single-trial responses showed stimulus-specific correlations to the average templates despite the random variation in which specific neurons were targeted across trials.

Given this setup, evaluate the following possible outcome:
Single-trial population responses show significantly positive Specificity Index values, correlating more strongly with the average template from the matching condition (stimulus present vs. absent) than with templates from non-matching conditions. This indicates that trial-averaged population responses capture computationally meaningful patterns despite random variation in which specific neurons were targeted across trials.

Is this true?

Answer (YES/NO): YES